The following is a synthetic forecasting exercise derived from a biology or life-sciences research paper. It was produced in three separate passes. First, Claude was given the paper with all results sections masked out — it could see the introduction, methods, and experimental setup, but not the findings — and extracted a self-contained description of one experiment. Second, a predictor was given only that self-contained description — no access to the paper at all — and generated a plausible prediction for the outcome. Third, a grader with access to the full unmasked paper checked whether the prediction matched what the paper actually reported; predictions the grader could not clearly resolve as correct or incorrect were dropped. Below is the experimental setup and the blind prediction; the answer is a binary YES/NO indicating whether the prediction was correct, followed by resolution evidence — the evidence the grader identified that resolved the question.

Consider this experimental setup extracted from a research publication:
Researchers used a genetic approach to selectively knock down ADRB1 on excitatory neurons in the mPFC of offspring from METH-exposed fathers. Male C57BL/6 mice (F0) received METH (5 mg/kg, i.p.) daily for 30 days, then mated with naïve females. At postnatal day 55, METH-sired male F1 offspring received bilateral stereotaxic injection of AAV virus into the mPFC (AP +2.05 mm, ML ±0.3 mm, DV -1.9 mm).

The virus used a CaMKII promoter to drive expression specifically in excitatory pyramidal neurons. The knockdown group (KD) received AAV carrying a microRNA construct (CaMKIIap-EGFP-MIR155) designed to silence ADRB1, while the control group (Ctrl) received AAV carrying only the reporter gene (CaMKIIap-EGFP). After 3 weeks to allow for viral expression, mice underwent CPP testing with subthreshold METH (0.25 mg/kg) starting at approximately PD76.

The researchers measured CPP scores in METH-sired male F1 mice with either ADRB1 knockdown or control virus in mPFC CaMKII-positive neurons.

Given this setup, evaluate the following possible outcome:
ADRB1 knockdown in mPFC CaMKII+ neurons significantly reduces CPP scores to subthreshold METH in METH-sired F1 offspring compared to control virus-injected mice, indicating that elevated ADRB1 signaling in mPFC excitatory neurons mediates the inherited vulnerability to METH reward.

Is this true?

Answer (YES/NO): YES